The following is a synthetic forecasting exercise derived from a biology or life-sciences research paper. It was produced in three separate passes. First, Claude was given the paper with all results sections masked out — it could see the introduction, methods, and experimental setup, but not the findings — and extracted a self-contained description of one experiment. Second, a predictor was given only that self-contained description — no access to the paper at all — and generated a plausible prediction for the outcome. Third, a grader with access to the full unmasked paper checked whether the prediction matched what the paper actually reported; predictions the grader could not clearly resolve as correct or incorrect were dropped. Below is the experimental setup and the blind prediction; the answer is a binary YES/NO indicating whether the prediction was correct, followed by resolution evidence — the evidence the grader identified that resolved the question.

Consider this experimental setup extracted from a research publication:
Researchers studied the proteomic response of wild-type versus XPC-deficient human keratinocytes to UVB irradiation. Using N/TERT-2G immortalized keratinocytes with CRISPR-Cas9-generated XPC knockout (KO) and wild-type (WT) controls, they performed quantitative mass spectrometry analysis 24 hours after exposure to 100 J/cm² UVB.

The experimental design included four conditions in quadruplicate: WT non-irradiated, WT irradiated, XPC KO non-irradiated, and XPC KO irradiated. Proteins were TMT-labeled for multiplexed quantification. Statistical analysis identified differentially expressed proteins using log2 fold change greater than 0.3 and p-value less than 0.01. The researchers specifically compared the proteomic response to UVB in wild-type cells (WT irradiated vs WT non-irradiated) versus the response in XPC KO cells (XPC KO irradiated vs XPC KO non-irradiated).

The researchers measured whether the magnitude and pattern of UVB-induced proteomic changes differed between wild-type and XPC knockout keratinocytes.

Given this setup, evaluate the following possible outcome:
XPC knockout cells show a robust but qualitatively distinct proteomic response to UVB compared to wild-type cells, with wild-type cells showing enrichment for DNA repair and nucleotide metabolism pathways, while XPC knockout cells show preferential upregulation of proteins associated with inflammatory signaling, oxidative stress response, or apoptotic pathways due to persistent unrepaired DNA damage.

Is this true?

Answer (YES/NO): YES